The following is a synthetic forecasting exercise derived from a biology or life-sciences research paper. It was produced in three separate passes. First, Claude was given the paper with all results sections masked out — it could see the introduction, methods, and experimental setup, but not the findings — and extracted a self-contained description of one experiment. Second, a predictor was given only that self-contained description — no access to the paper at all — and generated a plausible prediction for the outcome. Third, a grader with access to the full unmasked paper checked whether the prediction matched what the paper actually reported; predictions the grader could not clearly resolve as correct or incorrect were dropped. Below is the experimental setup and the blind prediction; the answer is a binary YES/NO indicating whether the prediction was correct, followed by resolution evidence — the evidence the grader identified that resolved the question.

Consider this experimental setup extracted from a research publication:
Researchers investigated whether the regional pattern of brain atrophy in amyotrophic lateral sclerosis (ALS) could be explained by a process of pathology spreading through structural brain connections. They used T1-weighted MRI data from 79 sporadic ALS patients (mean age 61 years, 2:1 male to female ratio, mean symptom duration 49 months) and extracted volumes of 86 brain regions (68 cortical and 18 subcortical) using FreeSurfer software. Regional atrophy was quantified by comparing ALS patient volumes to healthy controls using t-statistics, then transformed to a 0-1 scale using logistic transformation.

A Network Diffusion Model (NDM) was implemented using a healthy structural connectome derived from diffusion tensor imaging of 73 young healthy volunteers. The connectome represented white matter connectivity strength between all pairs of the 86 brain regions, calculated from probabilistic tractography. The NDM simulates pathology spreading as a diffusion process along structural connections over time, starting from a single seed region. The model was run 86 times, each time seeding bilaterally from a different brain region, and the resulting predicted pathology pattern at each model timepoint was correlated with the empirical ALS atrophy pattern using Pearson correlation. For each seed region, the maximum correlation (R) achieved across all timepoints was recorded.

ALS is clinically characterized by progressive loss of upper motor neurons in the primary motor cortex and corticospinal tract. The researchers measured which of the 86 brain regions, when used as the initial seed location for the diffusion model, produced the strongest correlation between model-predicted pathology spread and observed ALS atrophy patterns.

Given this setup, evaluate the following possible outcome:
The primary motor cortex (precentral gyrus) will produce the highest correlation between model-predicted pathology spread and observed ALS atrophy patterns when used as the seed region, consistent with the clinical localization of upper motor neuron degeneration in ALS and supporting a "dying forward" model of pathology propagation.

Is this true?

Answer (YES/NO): NO